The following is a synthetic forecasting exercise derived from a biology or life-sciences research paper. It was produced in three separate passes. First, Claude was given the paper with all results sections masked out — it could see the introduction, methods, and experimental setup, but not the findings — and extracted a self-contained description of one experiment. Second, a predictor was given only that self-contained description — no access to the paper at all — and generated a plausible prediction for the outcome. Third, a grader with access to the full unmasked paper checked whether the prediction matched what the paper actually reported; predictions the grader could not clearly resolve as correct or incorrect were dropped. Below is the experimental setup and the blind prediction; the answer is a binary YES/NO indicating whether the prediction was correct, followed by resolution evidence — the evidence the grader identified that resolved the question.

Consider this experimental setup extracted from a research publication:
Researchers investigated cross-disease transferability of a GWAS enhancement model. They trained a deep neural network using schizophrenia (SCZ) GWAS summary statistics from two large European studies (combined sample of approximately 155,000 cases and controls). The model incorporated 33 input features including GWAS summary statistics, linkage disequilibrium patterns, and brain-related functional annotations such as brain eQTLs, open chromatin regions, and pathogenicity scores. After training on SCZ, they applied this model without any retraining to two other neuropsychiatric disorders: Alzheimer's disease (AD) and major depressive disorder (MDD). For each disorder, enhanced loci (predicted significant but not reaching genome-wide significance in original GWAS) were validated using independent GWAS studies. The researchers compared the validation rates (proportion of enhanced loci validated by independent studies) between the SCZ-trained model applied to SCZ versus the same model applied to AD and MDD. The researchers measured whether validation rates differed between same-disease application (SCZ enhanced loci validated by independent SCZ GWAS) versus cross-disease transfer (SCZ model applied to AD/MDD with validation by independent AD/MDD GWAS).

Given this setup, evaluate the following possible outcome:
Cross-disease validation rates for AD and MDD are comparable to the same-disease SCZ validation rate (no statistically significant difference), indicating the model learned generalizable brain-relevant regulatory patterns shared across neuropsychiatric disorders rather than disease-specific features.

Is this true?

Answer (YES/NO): NO